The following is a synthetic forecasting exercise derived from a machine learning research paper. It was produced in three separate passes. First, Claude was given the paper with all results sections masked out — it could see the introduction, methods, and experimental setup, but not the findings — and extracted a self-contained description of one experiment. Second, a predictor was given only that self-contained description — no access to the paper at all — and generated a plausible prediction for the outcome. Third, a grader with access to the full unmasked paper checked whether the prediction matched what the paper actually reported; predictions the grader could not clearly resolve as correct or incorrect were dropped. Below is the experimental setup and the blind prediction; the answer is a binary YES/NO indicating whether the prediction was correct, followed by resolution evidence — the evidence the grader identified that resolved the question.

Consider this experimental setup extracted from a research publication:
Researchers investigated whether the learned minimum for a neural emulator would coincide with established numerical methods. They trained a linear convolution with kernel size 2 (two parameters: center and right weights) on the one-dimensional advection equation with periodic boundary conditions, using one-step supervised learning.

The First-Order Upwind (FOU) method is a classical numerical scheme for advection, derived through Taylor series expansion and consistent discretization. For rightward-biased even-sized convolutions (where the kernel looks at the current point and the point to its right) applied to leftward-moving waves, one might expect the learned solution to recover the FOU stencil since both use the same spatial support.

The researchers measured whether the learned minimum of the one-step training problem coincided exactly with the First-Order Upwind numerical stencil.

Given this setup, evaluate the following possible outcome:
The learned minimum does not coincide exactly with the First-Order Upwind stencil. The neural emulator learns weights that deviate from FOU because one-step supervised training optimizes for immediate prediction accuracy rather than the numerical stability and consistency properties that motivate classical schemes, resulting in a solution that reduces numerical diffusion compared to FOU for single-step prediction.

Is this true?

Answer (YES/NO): YES